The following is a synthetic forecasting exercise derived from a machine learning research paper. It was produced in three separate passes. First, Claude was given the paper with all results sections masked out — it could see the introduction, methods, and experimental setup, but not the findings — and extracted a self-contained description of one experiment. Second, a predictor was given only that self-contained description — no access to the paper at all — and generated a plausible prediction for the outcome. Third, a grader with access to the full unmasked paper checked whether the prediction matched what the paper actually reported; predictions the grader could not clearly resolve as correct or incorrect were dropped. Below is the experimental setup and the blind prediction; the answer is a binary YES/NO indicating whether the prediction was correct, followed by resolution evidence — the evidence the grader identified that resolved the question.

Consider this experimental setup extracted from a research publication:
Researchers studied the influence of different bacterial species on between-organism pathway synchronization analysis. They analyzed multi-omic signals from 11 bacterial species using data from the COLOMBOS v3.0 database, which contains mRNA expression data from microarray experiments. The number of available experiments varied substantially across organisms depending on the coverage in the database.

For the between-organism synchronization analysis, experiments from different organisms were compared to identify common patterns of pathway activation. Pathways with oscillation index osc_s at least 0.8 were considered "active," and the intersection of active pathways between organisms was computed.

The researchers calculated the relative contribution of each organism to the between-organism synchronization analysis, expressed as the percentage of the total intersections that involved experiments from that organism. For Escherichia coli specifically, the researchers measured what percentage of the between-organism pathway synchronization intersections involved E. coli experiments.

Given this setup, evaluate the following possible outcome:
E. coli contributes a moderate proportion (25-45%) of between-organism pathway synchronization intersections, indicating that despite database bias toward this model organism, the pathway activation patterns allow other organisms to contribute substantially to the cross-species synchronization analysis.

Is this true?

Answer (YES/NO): NO